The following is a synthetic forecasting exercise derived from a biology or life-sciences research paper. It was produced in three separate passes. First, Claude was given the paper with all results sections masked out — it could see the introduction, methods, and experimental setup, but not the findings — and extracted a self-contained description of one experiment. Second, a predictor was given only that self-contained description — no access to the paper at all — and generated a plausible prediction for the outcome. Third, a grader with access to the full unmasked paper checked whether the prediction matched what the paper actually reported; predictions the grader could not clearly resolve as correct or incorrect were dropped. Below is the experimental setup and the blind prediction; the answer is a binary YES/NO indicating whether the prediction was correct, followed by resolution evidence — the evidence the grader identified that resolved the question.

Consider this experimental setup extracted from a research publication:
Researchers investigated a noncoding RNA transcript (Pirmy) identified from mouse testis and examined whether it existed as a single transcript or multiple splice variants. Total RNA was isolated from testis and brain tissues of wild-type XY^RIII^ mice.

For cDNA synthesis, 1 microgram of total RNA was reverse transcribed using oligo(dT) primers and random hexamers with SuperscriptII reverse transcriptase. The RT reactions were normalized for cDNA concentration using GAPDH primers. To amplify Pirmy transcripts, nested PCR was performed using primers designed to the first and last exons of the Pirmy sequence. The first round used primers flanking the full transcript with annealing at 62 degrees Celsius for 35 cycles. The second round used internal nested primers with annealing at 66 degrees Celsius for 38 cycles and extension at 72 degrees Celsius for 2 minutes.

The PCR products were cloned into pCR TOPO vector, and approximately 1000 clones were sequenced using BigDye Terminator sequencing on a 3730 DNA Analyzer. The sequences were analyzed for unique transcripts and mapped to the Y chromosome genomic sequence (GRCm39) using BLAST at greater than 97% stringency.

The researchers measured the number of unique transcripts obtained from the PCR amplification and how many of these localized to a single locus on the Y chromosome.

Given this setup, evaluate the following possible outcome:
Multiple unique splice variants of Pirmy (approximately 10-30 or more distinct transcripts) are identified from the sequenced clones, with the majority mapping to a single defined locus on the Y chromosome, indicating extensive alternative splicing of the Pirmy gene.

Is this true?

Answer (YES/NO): YES